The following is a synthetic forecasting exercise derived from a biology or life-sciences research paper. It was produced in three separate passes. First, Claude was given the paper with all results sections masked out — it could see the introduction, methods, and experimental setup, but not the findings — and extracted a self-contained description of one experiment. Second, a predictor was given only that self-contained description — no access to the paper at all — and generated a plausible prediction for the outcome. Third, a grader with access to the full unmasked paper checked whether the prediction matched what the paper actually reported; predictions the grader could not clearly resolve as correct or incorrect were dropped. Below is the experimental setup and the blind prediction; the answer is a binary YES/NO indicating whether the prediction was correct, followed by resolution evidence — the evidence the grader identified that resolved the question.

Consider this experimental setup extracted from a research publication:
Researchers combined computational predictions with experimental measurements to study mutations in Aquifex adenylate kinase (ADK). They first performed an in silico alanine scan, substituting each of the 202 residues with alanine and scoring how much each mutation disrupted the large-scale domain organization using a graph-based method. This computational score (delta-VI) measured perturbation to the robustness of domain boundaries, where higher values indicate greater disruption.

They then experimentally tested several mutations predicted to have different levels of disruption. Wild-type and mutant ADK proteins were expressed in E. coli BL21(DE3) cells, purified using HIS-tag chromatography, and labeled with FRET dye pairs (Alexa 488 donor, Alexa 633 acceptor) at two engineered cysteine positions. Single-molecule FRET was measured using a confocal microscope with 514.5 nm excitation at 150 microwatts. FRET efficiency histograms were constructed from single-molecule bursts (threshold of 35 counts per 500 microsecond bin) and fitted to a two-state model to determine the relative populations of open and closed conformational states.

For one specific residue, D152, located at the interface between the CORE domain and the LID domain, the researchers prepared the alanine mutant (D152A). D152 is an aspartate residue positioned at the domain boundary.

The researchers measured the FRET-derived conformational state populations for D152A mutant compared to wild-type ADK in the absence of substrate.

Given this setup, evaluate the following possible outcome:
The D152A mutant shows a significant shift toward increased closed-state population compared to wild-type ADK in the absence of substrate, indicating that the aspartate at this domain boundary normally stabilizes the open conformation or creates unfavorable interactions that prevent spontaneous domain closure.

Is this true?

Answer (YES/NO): YES